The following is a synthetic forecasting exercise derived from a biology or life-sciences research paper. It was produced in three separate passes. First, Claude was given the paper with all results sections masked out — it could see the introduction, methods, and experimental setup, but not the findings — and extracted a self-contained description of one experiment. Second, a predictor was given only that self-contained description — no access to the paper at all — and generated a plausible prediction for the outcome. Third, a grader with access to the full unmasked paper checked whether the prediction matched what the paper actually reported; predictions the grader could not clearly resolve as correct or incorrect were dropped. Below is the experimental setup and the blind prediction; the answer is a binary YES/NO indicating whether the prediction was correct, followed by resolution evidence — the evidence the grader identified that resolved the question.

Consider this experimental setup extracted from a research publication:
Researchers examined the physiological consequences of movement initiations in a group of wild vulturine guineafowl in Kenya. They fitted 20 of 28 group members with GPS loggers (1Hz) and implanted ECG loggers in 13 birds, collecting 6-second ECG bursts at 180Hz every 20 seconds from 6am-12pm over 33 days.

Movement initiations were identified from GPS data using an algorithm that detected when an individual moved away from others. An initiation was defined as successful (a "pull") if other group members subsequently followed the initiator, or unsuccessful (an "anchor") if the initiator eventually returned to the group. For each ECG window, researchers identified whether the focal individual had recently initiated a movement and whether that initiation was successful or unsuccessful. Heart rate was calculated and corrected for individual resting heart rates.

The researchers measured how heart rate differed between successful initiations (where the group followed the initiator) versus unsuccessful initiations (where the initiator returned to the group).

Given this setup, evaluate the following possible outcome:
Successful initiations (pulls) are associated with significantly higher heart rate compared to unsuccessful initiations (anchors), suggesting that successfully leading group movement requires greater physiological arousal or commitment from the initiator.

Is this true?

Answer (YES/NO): NO